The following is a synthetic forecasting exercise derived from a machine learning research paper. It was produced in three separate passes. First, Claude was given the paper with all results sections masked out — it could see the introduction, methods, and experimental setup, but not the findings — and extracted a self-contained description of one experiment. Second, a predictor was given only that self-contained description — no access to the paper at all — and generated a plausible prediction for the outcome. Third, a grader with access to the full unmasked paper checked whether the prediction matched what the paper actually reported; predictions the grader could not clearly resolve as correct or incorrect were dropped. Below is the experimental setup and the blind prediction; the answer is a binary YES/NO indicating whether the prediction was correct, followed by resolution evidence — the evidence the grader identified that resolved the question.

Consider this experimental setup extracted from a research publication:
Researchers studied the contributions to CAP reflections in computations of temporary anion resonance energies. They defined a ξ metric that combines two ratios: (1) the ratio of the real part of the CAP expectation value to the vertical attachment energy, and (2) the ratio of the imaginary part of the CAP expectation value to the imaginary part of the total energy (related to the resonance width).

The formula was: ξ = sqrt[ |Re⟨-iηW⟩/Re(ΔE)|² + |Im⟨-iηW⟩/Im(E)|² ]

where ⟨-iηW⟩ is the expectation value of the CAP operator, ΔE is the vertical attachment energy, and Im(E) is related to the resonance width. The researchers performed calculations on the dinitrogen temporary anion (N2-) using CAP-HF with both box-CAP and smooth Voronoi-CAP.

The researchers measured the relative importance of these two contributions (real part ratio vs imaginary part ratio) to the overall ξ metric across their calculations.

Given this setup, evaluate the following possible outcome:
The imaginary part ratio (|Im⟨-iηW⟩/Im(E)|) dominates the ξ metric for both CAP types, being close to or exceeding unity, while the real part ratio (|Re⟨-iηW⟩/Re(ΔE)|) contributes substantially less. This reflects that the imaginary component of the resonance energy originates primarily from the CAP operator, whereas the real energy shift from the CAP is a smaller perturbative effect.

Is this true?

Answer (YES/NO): YES